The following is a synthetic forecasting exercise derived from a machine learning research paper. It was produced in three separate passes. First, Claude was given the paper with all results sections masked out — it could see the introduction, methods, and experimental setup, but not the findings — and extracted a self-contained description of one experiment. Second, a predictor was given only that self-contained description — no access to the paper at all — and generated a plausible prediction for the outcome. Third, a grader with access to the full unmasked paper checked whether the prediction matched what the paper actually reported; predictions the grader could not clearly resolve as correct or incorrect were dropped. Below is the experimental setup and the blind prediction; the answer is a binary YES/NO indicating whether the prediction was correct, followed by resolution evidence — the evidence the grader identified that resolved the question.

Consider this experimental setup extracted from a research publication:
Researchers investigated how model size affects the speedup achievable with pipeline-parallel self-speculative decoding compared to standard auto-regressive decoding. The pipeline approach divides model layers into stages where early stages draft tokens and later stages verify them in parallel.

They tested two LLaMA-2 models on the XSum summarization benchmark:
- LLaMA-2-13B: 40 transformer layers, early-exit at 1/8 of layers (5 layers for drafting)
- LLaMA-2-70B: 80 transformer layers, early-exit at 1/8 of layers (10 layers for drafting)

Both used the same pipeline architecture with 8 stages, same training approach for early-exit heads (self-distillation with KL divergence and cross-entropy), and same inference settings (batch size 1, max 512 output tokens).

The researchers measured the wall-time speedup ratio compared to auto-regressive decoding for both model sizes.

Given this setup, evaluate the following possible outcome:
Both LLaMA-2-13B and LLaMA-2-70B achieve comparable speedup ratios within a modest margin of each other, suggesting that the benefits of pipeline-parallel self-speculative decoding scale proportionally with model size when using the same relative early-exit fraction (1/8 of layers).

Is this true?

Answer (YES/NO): NO